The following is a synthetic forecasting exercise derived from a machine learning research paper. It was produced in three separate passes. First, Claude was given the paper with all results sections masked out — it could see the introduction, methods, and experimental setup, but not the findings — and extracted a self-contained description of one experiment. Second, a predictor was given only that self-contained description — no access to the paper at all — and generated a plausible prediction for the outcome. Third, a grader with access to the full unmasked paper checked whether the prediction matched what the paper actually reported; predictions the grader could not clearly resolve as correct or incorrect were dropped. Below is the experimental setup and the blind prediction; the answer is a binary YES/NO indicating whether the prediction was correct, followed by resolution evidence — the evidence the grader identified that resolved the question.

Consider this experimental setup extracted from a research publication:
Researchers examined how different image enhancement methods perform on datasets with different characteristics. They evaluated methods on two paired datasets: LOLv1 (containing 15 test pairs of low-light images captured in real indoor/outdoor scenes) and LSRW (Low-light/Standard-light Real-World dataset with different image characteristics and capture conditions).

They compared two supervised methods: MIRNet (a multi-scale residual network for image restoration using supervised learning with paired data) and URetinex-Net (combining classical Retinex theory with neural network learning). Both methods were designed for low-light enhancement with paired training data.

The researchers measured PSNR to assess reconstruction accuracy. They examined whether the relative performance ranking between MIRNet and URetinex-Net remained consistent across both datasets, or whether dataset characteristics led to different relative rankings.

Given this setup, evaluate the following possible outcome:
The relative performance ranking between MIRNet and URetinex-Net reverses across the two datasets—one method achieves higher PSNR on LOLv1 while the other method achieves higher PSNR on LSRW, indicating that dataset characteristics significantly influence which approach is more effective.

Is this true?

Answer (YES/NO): YES